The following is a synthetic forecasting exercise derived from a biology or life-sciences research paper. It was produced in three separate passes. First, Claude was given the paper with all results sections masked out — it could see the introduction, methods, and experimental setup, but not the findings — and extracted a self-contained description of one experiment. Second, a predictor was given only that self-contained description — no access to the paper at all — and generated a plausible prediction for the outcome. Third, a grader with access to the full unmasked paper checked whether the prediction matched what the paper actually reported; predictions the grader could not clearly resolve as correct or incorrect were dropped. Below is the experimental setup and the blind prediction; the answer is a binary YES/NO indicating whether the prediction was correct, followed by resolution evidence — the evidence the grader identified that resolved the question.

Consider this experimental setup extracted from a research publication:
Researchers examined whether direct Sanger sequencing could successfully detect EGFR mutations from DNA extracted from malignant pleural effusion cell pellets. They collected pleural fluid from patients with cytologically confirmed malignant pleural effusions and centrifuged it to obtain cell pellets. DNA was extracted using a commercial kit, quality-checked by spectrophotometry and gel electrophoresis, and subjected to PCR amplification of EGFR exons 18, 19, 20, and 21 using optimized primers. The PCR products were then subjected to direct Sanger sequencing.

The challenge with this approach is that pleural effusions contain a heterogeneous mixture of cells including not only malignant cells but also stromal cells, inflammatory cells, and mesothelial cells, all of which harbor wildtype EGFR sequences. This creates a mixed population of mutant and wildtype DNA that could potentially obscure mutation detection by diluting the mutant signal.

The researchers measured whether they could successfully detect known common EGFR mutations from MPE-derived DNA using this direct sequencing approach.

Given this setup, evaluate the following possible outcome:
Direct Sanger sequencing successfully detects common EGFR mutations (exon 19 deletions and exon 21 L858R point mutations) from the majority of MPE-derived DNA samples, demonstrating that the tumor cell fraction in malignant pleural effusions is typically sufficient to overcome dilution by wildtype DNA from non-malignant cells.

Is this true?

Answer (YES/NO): NO